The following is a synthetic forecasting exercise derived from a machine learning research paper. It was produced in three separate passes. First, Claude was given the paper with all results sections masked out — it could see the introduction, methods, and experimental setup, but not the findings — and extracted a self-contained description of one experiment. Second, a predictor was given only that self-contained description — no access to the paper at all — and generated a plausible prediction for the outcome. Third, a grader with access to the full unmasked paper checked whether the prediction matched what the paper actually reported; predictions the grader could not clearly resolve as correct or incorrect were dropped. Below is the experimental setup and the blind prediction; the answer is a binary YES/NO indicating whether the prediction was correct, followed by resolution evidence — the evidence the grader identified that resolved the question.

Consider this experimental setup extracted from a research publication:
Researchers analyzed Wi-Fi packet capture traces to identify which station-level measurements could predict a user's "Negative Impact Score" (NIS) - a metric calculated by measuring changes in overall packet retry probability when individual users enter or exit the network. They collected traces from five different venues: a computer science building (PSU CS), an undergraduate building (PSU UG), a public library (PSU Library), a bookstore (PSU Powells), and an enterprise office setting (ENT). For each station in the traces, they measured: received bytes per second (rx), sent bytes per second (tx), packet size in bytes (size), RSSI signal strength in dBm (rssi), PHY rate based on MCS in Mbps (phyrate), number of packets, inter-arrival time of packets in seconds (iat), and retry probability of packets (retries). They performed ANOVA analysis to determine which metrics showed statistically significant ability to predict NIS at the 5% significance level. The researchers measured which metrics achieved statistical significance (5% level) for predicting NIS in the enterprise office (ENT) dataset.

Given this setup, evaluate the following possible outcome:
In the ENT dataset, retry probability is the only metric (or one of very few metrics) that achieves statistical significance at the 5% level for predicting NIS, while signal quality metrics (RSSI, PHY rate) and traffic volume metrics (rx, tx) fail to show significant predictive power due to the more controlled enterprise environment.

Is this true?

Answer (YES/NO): NO